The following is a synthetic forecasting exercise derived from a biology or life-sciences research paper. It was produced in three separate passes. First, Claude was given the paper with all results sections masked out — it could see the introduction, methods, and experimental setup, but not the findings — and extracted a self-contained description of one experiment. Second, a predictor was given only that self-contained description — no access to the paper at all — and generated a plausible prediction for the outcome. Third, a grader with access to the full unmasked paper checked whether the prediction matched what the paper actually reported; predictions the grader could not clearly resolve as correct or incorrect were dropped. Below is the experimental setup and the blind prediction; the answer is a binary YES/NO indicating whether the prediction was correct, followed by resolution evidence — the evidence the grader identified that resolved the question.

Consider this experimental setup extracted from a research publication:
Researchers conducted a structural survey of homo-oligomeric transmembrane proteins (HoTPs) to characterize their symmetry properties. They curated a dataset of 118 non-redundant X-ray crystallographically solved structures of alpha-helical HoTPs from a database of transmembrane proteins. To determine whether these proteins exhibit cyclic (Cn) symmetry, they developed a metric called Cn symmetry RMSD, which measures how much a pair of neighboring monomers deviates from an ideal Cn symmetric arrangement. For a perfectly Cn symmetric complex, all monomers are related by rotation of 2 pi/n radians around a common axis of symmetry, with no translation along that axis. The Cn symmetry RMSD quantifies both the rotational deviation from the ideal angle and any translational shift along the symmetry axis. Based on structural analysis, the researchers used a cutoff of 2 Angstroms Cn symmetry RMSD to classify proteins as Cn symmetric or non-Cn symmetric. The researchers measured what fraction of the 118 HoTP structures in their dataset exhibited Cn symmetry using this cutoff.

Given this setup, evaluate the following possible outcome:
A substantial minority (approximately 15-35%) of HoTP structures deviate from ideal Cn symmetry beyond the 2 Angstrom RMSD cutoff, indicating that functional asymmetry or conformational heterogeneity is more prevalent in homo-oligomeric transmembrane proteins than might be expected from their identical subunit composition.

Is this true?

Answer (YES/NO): NO